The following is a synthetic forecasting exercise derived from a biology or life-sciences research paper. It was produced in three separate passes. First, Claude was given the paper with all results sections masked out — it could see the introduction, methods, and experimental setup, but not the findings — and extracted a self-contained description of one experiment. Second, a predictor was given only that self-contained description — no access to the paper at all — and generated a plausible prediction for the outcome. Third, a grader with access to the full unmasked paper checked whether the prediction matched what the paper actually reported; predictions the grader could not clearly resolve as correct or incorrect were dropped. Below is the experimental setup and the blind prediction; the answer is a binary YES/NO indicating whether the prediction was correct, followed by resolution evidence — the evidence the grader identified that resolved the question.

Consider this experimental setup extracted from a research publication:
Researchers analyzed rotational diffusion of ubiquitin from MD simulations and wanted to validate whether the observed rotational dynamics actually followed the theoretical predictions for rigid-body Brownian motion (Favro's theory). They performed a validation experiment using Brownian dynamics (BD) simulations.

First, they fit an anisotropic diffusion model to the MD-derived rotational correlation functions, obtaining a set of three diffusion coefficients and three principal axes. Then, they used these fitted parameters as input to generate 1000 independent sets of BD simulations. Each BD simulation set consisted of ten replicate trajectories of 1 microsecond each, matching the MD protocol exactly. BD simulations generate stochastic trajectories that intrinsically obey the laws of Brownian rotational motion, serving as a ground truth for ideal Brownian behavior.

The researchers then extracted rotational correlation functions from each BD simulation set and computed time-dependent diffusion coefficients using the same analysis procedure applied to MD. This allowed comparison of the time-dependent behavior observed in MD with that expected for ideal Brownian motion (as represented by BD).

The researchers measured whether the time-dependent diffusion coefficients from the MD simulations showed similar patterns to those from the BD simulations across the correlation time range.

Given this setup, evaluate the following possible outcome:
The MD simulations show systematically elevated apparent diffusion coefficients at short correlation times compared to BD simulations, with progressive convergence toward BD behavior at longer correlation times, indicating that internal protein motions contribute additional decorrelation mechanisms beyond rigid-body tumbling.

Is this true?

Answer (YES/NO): YES